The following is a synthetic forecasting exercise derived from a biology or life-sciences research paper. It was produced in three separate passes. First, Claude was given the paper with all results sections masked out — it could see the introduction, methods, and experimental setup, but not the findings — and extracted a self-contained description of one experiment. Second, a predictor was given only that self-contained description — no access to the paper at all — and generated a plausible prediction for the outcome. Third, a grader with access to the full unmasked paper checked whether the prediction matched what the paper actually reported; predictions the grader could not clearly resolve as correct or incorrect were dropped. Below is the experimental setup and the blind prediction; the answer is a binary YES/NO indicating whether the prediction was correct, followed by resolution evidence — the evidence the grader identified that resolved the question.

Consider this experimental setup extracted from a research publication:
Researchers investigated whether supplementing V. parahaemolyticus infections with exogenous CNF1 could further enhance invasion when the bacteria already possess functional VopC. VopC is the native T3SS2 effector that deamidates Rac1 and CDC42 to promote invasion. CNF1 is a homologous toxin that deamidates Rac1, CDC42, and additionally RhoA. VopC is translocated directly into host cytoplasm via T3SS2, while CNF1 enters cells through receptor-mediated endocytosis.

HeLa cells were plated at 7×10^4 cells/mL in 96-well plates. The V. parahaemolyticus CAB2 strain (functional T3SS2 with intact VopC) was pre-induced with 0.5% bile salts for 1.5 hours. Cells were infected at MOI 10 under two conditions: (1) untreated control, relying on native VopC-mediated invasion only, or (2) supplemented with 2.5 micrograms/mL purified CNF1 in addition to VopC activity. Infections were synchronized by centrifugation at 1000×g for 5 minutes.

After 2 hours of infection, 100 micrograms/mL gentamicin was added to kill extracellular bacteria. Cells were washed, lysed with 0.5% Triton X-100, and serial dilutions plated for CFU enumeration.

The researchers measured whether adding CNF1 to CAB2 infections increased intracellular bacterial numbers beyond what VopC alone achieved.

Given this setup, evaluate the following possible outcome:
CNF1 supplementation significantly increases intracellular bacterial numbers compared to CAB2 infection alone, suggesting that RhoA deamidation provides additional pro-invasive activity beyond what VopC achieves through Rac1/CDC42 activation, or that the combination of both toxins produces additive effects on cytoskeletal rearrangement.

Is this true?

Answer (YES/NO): YES